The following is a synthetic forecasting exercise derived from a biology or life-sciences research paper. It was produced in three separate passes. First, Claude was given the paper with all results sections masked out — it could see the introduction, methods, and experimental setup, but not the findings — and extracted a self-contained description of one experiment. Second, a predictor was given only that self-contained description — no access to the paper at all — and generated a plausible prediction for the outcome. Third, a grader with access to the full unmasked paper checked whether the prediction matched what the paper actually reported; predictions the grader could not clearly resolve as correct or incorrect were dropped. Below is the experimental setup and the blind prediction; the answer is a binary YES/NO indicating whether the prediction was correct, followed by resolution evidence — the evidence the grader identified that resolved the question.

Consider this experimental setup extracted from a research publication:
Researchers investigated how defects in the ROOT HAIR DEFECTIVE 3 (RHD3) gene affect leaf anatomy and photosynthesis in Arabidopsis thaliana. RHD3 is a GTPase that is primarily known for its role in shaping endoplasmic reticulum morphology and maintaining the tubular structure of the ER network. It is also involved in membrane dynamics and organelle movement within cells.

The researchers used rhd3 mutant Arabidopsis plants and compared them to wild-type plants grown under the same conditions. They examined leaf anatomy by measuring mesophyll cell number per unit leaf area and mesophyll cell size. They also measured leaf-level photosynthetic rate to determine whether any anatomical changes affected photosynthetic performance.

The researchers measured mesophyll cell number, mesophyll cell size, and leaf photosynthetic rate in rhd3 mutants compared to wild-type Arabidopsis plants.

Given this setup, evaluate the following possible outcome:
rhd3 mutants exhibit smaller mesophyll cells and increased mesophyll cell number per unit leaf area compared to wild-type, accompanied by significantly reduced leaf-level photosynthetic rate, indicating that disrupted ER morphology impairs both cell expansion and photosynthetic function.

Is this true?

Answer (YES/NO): NO